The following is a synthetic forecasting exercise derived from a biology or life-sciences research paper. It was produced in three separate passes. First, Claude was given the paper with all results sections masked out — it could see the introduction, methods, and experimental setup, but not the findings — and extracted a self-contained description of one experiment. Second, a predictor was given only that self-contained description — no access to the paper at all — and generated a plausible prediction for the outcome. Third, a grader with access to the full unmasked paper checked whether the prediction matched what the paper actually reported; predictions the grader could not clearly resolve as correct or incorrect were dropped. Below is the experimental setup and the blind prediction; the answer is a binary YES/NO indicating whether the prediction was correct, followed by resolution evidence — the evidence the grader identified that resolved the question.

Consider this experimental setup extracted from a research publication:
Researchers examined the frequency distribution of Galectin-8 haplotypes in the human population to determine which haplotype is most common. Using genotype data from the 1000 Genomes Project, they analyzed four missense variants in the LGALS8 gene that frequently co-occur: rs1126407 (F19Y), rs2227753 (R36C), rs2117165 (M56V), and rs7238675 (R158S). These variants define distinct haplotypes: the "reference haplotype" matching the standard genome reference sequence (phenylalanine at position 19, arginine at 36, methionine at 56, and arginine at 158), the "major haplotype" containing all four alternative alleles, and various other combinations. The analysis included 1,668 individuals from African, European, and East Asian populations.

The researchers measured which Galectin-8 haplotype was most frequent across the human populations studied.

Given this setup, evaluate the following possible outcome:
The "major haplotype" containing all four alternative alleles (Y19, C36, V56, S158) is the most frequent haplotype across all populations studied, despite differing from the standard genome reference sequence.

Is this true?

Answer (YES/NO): YES